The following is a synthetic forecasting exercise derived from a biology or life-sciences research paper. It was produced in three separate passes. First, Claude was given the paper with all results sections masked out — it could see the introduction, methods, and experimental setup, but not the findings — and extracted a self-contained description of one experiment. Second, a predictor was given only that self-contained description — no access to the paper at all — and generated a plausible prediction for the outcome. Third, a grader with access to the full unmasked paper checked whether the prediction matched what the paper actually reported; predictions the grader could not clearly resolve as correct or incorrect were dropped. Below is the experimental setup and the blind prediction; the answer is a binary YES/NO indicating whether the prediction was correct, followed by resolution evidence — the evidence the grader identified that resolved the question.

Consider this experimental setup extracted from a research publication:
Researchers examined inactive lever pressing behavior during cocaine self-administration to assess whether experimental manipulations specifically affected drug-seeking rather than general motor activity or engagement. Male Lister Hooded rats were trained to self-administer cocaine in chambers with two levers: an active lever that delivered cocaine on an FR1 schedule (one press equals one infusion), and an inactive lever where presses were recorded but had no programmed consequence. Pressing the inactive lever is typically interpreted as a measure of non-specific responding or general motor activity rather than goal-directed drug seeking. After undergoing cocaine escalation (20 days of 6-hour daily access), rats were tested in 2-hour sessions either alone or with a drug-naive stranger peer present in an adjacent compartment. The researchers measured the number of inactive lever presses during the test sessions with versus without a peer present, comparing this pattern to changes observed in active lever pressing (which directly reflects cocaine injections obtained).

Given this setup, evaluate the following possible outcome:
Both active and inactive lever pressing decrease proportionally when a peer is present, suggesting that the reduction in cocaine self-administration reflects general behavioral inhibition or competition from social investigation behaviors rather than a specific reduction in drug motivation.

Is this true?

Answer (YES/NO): NO